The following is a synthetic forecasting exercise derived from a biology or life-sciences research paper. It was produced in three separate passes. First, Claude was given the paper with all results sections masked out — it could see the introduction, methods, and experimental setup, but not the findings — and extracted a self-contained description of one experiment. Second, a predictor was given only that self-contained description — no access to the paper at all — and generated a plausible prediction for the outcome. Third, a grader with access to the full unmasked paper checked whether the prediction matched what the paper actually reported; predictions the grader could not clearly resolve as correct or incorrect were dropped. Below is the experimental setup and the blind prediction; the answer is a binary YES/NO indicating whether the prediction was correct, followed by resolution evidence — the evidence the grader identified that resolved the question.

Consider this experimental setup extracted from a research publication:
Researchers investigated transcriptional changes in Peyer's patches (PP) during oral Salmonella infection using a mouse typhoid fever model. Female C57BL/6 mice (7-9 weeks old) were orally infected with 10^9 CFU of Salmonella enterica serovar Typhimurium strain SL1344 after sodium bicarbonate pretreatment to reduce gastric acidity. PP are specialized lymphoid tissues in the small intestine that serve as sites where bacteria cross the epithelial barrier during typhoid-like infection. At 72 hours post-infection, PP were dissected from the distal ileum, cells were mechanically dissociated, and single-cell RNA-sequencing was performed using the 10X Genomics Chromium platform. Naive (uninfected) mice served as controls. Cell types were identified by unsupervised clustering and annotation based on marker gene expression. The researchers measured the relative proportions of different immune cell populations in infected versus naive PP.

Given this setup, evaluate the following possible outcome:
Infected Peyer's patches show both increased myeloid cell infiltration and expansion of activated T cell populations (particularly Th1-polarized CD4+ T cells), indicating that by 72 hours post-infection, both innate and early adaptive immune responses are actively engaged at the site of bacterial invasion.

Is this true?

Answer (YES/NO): NO